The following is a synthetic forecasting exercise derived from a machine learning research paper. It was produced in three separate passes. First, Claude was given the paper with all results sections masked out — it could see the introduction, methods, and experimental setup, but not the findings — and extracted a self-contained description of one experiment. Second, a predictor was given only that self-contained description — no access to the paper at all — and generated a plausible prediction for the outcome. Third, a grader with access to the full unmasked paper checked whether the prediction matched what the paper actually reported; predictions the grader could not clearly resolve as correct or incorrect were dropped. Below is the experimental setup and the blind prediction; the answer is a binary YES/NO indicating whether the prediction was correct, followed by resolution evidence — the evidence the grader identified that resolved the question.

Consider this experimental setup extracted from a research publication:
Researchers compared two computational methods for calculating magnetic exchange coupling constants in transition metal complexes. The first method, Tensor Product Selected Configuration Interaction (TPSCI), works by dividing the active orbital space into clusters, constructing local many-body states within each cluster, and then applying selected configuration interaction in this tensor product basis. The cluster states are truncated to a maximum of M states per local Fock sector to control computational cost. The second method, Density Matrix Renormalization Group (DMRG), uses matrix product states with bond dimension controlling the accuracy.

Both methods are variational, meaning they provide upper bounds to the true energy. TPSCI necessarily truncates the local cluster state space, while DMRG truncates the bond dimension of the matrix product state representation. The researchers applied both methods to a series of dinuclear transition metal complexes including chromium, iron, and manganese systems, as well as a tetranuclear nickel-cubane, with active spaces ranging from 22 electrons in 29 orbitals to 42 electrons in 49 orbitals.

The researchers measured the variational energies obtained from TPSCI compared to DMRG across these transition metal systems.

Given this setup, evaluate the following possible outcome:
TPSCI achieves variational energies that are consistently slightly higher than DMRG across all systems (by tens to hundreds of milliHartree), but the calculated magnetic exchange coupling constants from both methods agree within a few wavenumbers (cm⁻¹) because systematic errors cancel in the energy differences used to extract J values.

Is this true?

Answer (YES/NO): NO